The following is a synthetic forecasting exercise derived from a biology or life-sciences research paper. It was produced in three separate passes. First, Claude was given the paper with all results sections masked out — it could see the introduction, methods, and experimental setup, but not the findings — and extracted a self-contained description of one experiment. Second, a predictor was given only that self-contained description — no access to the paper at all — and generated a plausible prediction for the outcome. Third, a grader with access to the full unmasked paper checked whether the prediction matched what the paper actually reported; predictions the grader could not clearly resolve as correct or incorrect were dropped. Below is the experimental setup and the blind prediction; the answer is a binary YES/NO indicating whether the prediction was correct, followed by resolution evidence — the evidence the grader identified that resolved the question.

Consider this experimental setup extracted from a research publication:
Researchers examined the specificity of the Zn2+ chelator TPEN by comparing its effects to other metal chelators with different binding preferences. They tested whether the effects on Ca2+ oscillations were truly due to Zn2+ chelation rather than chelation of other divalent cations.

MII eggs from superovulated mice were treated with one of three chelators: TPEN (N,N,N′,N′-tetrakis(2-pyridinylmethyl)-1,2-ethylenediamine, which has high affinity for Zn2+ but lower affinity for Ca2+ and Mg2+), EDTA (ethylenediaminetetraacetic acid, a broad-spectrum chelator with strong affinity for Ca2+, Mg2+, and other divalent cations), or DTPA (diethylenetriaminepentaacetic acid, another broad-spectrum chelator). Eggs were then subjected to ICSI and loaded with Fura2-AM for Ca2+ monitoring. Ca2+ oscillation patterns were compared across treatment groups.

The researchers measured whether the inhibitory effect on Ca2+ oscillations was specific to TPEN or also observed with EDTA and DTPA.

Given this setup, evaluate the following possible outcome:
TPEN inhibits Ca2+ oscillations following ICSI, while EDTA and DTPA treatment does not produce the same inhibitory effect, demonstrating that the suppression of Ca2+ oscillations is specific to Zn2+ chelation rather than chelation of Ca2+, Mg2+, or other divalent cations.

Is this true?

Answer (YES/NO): YES